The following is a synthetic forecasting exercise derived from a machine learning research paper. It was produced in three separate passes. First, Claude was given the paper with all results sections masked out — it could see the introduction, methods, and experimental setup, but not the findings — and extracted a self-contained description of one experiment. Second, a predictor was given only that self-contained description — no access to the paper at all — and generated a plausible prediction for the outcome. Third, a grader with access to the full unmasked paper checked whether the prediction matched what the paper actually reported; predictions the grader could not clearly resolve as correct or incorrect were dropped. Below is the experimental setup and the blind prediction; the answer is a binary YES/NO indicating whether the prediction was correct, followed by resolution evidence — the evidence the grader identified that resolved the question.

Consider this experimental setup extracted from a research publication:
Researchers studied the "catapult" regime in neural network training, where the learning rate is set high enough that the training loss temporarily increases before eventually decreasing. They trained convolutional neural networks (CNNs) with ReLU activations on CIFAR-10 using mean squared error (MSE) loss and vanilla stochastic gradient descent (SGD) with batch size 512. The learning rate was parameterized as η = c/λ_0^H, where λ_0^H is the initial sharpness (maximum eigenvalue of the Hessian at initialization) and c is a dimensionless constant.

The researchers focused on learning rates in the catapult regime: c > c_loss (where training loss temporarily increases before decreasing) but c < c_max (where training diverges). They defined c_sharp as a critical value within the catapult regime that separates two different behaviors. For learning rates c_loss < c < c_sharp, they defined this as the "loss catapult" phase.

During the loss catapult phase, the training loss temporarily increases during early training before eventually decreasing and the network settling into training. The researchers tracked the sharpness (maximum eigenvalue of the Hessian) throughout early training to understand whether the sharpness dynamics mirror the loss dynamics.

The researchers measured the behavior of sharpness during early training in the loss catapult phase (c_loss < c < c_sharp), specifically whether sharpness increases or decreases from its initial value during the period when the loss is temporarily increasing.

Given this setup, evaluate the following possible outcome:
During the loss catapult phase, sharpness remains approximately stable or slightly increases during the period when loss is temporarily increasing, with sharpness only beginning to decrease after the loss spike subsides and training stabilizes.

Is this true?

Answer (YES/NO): NO